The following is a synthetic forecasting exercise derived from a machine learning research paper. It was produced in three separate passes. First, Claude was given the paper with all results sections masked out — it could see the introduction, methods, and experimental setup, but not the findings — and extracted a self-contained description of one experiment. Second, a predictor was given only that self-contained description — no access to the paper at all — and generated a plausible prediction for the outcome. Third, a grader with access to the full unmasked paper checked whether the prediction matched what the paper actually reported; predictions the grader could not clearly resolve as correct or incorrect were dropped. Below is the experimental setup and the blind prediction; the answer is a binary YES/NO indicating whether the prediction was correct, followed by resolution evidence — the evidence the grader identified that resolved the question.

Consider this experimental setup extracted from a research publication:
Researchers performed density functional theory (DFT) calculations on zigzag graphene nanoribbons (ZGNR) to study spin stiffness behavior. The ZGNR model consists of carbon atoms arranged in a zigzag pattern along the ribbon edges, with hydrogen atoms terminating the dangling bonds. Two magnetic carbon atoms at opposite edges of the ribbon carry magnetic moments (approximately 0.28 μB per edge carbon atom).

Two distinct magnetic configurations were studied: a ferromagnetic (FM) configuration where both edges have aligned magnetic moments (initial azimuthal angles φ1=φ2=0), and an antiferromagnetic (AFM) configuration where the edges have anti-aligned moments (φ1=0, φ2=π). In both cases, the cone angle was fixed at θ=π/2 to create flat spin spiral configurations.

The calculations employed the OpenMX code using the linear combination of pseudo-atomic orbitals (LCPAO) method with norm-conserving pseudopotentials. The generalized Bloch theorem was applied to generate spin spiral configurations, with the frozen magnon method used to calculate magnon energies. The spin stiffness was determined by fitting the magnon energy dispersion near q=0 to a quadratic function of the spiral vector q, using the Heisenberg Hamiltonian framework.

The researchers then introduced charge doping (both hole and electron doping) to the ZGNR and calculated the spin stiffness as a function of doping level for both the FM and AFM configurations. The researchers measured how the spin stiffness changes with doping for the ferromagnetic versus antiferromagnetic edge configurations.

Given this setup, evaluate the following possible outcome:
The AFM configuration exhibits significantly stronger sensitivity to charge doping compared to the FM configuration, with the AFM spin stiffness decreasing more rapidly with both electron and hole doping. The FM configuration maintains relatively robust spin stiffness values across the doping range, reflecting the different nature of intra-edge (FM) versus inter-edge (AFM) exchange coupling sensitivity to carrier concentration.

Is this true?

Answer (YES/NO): NO